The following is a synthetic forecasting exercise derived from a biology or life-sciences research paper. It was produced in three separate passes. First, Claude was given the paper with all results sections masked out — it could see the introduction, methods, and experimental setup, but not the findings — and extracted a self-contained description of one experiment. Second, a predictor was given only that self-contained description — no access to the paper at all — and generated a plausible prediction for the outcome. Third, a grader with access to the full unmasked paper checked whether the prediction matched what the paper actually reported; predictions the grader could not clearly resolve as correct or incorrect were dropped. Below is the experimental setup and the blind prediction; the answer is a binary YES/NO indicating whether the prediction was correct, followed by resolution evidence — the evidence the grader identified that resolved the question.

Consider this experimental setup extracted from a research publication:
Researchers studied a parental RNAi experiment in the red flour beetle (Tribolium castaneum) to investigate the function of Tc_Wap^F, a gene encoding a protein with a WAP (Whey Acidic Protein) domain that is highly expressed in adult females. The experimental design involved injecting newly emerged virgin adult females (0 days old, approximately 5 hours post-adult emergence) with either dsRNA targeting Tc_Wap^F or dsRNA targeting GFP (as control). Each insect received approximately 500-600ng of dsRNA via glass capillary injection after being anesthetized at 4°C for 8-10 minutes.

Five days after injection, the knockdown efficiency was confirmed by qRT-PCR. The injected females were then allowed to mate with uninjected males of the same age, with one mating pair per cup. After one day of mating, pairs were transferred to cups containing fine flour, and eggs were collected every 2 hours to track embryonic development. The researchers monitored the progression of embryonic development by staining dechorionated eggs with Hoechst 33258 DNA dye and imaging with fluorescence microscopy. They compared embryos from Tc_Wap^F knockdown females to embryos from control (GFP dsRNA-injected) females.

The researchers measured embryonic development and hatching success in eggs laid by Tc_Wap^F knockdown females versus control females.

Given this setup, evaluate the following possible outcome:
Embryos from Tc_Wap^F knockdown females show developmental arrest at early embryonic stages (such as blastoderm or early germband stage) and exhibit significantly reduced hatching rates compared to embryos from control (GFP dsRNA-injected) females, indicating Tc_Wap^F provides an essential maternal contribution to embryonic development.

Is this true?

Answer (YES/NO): NO